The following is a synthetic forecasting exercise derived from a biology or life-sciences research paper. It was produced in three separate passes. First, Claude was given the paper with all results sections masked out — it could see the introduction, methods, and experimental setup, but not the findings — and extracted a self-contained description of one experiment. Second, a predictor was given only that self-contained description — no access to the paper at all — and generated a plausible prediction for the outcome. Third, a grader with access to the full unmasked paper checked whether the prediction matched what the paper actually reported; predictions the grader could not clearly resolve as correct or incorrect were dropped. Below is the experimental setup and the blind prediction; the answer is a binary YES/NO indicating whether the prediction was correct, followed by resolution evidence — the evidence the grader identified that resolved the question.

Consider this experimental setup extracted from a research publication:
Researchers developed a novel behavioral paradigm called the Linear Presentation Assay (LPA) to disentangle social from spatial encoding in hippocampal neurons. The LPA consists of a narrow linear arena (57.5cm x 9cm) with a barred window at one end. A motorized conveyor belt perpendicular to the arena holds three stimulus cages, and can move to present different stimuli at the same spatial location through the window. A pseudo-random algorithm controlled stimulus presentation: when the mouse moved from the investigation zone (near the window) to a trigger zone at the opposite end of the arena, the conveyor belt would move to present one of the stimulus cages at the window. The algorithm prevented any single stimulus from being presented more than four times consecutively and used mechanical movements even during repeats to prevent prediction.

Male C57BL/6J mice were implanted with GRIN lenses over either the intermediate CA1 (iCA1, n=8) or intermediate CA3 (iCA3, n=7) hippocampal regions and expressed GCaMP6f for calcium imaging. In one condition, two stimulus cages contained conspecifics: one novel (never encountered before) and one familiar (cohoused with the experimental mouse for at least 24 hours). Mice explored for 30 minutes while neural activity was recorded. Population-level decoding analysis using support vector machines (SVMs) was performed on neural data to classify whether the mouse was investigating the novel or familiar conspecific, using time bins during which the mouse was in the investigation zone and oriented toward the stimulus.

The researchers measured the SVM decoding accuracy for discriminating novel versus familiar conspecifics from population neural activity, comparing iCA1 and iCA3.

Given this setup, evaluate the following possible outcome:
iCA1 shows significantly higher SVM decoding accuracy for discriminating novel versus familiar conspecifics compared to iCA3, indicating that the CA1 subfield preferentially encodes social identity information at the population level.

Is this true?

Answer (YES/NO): NO